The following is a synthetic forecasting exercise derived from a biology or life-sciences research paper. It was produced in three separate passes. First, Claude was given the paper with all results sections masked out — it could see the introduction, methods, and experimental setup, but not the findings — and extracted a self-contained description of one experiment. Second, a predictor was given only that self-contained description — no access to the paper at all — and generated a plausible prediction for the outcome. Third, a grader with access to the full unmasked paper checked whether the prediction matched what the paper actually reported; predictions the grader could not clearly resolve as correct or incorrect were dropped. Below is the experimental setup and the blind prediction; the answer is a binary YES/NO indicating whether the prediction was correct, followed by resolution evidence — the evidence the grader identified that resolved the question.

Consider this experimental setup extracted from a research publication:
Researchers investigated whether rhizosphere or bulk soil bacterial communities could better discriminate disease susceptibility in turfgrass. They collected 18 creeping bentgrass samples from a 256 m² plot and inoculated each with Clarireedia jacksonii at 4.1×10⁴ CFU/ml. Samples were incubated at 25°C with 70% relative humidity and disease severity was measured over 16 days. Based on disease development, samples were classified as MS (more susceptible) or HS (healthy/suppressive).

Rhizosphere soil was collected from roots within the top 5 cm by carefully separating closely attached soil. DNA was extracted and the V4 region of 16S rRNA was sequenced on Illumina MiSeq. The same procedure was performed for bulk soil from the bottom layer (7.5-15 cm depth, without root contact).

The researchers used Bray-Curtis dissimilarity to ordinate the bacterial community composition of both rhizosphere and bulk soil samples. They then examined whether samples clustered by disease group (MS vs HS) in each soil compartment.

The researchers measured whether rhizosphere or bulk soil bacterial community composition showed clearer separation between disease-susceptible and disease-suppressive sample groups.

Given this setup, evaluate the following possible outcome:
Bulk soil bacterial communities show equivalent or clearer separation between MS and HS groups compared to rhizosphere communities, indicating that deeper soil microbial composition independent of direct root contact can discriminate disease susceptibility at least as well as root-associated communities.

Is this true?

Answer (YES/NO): NO